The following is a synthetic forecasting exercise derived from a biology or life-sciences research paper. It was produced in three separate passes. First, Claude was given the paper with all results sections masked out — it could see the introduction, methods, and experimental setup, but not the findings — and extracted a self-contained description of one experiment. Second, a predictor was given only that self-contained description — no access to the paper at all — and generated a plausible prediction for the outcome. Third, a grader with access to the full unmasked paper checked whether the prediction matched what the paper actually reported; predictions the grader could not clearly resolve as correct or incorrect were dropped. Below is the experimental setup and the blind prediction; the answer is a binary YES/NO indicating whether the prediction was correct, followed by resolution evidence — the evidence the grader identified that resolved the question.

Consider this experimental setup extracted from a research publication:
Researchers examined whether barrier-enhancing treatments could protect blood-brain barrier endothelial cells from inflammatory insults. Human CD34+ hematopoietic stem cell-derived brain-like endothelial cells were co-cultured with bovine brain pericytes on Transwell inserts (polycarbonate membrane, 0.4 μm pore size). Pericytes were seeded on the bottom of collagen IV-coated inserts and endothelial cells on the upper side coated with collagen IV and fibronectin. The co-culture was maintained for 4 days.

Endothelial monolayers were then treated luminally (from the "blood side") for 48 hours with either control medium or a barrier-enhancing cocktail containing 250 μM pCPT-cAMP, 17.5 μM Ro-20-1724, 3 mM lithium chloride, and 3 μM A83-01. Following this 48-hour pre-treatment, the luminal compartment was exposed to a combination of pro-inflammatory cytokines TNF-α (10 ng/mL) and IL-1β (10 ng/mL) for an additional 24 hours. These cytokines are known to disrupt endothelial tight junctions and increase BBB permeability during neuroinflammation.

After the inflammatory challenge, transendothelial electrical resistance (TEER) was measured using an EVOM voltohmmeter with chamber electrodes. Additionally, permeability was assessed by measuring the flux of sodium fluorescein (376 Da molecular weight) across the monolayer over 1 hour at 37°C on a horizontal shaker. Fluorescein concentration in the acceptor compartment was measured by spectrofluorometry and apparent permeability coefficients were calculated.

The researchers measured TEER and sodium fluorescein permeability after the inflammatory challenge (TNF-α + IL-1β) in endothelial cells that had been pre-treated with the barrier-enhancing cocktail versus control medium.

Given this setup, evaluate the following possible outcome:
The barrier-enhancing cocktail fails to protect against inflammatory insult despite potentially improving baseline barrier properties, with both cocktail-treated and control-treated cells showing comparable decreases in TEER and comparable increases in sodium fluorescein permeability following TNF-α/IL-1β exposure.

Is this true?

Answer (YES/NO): YES